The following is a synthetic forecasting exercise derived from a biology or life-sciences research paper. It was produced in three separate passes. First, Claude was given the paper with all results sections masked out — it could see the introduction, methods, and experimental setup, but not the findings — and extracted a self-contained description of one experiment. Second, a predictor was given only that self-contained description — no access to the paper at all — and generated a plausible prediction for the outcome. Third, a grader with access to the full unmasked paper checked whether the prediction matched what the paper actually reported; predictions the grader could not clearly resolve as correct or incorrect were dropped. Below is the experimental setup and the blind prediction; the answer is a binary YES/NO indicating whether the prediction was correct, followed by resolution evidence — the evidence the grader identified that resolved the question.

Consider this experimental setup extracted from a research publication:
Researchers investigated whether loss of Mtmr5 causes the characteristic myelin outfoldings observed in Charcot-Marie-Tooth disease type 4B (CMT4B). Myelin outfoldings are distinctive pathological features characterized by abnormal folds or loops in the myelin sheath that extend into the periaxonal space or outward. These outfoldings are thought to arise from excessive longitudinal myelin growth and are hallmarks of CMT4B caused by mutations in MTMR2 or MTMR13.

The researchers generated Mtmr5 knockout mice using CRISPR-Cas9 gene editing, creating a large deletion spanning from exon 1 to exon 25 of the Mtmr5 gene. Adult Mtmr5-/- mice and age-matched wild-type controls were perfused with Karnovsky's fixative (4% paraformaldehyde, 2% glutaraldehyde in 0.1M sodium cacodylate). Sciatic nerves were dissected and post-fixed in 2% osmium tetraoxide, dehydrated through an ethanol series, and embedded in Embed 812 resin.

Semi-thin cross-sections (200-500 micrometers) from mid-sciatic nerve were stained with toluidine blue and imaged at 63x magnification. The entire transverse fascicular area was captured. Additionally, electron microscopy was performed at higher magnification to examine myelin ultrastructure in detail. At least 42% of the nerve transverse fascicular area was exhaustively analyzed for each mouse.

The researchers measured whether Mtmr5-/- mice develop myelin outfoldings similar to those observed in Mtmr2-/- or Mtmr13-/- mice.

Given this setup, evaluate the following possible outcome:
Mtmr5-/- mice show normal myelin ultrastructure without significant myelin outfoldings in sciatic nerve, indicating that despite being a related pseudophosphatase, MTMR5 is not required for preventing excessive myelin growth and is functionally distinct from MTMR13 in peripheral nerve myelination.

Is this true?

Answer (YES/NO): YES